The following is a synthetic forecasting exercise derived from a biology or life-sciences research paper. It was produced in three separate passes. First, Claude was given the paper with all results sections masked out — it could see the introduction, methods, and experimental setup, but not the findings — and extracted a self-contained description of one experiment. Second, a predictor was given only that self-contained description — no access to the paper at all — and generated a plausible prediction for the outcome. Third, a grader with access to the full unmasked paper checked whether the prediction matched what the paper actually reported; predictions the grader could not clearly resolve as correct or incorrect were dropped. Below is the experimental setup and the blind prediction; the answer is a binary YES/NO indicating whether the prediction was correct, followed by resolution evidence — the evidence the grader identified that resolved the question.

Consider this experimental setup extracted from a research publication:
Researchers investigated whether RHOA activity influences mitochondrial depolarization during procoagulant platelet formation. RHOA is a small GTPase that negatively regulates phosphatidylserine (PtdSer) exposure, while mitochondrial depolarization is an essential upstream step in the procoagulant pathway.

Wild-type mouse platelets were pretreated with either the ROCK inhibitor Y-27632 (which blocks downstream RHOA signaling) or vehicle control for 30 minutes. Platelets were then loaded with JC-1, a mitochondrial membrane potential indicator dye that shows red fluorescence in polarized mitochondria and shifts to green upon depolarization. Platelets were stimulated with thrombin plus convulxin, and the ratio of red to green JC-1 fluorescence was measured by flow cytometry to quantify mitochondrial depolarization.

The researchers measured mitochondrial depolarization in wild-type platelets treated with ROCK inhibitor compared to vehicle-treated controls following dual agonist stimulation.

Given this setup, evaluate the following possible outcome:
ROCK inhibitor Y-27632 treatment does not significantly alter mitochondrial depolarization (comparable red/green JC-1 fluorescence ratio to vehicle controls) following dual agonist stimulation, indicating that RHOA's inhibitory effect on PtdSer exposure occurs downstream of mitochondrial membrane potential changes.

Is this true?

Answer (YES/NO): NO